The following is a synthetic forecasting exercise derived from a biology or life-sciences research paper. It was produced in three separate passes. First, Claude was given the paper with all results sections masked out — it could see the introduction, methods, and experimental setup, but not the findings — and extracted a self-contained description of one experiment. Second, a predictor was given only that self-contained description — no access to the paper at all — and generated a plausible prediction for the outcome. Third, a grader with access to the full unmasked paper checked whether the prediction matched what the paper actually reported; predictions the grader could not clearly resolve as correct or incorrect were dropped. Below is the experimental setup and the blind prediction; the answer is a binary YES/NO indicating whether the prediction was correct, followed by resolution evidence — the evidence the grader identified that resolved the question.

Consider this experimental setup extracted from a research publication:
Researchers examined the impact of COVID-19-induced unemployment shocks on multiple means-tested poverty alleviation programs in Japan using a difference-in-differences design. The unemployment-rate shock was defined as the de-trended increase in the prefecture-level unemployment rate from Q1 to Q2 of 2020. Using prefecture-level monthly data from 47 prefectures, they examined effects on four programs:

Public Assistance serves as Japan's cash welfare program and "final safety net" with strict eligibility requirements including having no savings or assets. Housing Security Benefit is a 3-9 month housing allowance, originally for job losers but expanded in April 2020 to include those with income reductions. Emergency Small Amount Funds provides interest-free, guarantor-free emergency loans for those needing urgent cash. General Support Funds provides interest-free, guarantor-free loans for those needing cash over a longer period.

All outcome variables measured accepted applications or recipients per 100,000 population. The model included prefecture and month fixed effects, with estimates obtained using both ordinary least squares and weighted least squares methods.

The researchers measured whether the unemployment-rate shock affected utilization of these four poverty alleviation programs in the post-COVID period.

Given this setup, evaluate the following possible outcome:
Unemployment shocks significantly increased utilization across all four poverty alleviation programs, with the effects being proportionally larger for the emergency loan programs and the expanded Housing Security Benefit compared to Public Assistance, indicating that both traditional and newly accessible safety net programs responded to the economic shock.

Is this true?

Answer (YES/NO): NO